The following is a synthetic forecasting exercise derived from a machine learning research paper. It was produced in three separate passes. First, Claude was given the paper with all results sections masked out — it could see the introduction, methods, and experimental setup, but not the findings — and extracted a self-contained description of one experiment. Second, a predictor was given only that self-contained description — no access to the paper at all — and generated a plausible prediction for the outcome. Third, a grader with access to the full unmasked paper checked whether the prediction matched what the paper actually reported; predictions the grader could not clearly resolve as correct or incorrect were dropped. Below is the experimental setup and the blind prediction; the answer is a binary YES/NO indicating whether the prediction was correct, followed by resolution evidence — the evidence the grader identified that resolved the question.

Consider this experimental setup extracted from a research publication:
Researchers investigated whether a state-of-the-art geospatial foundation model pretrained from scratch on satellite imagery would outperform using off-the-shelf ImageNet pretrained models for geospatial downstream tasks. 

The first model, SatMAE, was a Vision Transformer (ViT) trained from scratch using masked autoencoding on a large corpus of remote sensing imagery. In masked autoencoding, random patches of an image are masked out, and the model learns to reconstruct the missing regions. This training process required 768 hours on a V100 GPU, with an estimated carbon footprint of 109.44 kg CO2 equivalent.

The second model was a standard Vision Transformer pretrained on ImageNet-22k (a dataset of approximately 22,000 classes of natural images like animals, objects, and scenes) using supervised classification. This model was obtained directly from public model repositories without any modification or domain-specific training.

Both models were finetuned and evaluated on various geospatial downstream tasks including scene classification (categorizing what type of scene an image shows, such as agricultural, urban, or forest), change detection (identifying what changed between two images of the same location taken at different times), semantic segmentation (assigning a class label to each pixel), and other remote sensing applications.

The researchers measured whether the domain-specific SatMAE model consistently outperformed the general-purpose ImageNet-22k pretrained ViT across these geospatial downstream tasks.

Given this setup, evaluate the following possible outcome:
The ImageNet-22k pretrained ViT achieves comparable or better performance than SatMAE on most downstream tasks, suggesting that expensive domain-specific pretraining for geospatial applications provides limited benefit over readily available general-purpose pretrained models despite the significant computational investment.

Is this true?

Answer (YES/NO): YES